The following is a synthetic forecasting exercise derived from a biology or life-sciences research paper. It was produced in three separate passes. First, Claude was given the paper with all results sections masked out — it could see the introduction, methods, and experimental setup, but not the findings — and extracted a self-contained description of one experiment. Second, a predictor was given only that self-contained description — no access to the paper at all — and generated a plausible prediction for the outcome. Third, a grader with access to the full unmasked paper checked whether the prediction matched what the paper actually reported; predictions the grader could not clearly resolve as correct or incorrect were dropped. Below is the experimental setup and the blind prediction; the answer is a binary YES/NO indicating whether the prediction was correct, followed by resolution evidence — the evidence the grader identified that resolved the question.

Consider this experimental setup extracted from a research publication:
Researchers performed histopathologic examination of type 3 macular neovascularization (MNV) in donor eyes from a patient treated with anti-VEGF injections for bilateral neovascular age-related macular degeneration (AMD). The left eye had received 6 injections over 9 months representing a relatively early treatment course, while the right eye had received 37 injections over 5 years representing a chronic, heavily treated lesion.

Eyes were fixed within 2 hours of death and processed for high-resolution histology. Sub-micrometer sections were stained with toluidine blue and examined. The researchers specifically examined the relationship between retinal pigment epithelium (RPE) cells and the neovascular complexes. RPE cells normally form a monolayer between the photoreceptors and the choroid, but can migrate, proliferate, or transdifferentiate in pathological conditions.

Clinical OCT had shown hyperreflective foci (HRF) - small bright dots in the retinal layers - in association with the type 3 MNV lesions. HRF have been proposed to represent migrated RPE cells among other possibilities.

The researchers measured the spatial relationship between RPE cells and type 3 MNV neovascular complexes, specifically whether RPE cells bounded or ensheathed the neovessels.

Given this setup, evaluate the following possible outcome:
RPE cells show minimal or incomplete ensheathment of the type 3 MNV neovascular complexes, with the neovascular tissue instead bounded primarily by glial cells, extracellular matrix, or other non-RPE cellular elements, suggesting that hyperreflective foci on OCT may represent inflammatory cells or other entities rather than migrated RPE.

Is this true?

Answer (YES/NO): NO